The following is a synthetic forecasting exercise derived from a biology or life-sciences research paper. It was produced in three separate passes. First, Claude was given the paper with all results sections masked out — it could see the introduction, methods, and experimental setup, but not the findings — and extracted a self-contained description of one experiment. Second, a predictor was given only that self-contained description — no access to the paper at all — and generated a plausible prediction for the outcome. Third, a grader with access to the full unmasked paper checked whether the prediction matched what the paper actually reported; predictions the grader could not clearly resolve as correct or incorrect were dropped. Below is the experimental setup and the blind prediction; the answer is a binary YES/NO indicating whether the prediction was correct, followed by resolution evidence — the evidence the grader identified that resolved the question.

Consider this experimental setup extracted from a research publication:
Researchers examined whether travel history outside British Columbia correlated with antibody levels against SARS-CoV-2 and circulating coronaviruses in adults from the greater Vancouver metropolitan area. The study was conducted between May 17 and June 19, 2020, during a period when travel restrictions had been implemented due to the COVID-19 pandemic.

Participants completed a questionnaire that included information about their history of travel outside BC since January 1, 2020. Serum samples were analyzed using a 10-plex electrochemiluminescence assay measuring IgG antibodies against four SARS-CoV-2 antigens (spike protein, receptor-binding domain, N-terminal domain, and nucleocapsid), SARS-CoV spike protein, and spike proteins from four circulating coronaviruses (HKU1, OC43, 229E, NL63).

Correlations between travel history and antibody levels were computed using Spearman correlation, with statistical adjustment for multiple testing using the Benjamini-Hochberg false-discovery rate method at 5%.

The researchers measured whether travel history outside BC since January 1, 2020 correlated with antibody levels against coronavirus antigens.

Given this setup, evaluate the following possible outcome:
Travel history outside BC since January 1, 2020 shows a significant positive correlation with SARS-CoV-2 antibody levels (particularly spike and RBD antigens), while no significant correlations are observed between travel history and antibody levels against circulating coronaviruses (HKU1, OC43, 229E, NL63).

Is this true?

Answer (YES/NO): NO